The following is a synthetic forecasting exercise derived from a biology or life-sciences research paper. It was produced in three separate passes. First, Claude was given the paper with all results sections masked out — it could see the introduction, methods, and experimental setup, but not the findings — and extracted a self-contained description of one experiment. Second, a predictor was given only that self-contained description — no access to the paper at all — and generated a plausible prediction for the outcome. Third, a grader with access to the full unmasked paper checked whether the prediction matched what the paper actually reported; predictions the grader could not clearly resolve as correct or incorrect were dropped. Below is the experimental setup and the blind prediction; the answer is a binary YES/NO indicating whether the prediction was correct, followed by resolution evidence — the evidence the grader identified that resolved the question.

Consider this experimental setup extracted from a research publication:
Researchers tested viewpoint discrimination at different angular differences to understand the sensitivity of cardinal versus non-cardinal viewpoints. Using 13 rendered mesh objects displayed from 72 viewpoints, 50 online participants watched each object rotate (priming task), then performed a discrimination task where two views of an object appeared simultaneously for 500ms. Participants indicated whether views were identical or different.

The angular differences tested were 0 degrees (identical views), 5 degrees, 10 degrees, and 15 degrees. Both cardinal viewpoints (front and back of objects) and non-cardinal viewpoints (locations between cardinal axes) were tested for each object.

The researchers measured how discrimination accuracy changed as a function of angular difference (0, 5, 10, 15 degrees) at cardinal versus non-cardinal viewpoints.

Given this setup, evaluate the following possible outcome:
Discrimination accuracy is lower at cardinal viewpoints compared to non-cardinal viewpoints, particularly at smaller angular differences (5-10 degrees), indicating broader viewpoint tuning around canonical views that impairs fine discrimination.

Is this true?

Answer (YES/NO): NO